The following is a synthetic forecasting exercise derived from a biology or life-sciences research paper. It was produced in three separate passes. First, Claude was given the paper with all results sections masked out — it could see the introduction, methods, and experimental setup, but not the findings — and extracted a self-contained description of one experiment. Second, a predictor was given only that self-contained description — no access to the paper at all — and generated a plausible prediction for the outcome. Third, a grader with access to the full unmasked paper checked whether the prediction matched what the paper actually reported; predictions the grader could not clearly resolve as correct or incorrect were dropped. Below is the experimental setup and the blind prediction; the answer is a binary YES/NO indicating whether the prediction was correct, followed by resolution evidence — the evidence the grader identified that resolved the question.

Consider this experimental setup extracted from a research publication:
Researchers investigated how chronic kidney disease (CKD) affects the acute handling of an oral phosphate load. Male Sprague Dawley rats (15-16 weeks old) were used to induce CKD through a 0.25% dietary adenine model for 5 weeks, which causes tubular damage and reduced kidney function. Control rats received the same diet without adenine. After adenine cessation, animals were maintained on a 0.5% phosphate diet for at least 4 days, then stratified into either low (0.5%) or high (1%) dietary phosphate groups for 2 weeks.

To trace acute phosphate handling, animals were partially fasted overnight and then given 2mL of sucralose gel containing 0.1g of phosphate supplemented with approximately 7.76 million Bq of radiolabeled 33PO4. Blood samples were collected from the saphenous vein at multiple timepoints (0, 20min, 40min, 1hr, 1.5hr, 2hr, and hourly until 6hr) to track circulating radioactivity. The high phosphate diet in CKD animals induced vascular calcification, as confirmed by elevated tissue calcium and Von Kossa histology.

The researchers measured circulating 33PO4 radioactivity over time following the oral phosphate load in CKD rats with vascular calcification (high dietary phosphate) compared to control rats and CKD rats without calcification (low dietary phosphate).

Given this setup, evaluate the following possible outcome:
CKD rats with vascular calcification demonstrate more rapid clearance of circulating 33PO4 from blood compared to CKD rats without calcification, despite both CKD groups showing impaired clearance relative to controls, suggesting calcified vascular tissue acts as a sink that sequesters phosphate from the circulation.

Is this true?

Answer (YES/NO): YES